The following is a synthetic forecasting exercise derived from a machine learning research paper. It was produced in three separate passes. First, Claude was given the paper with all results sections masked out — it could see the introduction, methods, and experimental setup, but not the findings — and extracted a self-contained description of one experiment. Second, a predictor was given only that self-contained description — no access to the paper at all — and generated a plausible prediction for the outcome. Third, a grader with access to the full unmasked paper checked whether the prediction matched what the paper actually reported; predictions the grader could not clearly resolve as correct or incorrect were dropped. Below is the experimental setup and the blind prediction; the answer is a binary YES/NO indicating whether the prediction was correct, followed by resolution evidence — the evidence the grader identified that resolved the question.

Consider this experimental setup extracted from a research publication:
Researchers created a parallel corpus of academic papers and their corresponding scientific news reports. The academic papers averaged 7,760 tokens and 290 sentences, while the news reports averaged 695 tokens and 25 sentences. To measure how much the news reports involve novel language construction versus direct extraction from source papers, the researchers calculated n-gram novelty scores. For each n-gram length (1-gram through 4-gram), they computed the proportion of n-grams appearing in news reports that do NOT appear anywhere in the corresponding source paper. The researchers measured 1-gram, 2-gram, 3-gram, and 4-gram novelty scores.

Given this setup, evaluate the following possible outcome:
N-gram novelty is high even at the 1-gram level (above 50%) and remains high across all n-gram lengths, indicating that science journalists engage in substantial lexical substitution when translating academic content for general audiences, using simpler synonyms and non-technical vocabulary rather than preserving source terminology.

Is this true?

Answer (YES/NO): YES